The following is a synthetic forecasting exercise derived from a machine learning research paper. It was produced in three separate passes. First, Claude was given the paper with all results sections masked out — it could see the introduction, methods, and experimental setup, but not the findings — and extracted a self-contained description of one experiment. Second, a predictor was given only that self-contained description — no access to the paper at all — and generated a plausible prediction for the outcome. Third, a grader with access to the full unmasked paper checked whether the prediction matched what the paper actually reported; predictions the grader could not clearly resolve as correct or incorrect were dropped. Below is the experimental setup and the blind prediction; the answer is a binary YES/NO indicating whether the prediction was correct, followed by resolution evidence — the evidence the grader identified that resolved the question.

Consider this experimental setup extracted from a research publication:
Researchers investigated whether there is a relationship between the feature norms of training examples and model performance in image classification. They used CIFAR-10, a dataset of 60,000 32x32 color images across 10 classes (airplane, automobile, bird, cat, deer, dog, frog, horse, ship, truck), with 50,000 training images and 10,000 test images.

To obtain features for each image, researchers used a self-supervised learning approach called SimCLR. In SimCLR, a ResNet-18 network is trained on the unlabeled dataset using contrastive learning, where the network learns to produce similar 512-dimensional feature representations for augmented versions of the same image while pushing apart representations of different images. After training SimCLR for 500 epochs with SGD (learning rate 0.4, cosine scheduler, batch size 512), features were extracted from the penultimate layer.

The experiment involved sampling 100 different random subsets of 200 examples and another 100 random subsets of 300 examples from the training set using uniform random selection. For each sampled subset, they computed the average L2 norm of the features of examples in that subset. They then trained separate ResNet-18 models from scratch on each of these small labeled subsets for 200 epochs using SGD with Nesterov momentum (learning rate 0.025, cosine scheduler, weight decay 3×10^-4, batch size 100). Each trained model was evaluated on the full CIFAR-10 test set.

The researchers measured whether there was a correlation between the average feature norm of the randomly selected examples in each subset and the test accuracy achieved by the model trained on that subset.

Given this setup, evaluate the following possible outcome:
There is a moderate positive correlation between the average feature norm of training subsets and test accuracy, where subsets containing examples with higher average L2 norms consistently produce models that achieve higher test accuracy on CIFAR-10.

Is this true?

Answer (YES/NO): NO